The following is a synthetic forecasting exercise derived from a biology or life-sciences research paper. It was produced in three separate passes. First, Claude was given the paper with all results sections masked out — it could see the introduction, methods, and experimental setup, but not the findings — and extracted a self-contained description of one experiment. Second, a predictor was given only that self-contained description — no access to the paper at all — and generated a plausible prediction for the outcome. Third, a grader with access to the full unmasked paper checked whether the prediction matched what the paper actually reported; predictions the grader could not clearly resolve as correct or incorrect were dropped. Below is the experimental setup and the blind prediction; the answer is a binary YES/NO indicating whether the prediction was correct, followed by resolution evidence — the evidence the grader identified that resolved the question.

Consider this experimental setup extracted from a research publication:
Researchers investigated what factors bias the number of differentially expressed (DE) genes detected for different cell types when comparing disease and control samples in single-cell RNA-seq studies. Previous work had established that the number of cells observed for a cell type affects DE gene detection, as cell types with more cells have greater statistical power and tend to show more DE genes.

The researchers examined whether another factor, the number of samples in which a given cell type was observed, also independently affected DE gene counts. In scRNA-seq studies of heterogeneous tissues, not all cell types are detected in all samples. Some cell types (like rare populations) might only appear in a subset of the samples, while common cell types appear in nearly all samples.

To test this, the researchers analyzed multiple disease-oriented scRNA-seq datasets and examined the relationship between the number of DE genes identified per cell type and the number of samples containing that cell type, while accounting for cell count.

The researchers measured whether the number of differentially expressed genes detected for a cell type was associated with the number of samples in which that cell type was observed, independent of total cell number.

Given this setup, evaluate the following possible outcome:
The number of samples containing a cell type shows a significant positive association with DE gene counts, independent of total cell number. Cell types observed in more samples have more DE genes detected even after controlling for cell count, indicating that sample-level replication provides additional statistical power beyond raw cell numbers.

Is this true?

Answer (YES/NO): YES